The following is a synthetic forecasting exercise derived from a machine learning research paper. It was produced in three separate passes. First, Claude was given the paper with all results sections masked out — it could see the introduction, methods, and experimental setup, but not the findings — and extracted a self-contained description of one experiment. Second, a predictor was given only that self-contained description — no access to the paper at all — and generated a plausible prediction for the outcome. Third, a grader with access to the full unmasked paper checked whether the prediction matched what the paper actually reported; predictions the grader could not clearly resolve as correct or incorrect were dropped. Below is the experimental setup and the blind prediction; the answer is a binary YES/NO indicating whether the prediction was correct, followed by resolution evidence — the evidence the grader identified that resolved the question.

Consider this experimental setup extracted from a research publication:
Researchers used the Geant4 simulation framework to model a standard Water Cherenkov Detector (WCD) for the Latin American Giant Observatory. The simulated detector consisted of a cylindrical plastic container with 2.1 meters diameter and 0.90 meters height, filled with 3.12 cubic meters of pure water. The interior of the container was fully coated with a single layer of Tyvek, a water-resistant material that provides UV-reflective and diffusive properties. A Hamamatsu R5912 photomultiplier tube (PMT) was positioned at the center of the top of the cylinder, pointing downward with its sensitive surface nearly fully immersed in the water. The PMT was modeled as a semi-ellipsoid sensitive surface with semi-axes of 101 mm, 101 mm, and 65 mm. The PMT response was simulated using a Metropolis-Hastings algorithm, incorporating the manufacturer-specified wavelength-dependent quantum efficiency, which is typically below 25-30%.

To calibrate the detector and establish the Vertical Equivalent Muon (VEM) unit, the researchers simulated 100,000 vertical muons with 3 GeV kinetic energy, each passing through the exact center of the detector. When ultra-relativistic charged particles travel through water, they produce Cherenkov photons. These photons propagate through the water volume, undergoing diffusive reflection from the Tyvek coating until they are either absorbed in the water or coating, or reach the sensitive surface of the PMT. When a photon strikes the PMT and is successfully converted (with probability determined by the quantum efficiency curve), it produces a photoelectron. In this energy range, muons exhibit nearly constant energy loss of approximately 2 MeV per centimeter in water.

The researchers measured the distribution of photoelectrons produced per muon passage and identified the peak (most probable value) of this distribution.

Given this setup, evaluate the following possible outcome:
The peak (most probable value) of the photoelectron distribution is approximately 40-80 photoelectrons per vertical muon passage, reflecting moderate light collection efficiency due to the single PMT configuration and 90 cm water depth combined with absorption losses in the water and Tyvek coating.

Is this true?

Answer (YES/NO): NO